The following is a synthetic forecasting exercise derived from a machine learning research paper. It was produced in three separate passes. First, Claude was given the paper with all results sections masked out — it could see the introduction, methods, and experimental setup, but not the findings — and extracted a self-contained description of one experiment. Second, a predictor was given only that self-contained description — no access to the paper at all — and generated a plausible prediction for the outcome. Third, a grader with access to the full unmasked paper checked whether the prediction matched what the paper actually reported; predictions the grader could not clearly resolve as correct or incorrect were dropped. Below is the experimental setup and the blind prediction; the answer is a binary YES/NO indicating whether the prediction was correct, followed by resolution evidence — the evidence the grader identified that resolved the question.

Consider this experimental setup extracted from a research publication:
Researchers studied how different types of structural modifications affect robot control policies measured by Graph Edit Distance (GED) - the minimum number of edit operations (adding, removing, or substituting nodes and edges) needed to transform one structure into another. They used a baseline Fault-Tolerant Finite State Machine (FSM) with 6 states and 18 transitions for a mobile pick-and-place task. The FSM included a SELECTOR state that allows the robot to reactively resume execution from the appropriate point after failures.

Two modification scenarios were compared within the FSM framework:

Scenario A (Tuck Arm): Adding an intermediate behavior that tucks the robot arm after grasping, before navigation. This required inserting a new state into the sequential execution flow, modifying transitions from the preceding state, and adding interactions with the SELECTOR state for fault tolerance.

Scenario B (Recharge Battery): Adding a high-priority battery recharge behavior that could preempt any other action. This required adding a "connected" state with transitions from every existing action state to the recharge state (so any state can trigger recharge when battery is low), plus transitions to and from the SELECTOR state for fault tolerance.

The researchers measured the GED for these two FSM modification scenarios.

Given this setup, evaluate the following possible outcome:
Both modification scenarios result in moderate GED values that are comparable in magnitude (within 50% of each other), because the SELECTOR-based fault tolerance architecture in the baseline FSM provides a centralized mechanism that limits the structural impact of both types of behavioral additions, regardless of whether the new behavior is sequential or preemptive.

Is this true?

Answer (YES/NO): NO